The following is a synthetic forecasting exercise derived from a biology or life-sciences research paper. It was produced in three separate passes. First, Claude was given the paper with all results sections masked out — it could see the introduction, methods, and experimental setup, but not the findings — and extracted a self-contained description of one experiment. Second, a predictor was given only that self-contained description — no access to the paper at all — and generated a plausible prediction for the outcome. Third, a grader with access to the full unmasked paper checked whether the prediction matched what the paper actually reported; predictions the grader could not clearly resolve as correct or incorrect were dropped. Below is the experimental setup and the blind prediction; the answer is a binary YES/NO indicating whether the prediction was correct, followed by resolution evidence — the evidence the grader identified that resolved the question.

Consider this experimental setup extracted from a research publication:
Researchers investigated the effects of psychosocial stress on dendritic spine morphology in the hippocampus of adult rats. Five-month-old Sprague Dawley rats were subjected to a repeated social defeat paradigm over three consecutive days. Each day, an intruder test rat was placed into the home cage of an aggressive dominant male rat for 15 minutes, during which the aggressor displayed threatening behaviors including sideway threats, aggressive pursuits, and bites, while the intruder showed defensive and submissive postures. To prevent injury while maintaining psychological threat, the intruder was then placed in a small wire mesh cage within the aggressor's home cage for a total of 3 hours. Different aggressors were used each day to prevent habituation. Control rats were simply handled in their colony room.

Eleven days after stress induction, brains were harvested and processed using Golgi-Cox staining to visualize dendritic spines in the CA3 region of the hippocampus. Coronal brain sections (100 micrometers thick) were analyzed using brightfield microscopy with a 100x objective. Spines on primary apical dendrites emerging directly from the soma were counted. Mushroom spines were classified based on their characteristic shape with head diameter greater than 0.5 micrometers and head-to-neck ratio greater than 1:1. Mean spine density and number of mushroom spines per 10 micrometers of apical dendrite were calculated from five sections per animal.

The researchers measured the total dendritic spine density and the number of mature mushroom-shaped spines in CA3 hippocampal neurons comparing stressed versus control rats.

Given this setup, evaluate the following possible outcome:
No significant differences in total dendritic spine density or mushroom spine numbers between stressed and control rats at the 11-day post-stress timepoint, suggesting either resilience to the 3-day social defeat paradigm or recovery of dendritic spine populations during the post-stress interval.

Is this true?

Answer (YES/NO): NO